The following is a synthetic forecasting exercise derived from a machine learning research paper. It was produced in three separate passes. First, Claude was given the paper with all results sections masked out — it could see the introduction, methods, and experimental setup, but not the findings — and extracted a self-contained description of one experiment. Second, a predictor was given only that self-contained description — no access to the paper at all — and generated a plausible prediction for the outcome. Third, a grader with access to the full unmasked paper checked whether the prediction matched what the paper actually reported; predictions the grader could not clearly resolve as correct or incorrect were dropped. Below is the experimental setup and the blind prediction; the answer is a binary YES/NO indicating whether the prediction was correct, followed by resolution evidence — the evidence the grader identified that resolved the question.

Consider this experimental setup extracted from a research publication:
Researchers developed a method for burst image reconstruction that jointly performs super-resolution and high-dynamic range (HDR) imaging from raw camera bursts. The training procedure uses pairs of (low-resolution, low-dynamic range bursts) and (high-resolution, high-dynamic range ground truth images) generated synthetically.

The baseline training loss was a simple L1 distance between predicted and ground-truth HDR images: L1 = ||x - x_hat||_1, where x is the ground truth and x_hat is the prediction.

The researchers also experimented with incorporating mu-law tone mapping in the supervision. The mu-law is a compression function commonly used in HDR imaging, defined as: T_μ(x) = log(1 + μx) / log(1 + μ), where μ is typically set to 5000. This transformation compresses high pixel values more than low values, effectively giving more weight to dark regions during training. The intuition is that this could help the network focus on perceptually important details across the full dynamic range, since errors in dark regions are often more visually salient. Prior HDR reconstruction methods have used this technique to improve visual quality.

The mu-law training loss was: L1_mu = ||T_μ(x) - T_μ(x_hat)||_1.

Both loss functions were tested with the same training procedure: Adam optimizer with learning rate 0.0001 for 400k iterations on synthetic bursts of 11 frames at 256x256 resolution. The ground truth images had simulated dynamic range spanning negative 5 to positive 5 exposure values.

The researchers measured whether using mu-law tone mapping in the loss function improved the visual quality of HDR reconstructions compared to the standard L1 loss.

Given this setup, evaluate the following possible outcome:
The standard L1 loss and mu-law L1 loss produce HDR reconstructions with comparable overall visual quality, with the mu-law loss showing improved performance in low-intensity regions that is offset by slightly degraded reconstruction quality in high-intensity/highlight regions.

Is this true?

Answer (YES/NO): NO